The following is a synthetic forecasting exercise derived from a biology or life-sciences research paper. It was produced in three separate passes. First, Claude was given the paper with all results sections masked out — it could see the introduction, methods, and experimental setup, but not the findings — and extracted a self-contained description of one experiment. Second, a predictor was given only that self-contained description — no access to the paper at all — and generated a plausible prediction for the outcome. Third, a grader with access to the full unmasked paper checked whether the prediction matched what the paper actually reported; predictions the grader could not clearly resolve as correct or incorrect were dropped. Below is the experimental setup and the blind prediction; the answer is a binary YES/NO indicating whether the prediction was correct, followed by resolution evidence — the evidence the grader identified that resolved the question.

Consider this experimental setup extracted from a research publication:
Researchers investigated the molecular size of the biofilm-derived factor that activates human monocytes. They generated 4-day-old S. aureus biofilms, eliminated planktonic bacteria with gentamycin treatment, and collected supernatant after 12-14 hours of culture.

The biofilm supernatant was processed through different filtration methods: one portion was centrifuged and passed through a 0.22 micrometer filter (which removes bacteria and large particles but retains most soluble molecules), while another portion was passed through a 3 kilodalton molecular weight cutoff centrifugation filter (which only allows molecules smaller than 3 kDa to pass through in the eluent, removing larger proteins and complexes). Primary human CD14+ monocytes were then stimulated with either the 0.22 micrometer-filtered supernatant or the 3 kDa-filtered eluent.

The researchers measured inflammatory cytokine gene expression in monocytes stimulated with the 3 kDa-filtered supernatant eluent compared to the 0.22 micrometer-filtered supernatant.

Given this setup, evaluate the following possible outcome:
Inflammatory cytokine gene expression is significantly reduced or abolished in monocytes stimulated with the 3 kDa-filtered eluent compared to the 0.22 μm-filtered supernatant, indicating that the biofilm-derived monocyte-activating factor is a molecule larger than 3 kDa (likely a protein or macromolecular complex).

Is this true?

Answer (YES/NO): NO